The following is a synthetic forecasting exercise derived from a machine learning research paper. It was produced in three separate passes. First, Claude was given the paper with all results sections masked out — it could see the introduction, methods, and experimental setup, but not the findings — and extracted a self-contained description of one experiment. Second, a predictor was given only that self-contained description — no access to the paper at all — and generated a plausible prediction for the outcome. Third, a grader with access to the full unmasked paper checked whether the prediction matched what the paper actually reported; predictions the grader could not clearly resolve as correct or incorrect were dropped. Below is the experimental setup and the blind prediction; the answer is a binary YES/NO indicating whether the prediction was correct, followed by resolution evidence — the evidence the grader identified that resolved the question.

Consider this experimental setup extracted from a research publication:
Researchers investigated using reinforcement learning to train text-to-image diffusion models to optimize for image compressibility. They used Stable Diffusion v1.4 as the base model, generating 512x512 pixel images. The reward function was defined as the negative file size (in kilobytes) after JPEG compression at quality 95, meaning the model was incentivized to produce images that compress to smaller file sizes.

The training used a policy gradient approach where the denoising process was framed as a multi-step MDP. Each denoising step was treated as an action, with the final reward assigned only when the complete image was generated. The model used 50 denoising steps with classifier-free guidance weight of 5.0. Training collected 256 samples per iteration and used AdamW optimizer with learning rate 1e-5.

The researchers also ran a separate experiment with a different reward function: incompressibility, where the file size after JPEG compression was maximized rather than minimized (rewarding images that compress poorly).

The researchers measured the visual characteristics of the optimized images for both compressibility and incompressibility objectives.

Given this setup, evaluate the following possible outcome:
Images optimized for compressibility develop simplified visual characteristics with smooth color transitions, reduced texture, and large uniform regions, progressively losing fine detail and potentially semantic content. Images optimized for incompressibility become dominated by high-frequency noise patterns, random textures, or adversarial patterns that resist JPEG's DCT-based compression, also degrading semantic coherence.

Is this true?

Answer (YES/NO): YES